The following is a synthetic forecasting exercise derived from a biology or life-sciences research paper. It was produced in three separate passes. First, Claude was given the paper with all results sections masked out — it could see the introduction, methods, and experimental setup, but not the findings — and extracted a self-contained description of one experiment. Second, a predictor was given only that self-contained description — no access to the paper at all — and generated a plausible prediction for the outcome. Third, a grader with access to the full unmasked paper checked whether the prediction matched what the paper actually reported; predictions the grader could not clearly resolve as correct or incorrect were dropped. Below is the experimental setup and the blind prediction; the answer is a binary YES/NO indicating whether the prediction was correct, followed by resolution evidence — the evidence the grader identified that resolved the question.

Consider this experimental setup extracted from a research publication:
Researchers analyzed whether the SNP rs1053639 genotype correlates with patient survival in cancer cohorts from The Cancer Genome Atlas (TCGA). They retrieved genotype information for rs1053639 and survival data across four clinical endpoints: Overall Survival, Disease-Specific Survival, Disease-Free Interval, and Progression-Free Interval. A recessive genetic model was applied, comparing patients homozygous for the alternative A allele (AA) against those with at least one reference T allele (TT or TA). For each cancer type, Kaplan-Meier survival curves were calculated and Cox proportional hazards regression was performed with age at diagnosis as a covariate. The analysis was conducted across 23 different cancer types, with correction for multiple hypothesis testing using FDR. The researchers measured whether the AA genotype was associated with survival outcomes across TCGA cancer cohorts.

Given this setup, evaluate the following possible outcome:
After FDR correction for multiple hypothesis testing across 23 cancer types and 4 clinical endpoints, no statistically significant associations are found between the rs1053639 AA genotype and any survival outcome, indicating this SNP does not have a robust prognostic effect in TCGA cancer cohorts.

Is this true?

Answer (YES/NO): NO